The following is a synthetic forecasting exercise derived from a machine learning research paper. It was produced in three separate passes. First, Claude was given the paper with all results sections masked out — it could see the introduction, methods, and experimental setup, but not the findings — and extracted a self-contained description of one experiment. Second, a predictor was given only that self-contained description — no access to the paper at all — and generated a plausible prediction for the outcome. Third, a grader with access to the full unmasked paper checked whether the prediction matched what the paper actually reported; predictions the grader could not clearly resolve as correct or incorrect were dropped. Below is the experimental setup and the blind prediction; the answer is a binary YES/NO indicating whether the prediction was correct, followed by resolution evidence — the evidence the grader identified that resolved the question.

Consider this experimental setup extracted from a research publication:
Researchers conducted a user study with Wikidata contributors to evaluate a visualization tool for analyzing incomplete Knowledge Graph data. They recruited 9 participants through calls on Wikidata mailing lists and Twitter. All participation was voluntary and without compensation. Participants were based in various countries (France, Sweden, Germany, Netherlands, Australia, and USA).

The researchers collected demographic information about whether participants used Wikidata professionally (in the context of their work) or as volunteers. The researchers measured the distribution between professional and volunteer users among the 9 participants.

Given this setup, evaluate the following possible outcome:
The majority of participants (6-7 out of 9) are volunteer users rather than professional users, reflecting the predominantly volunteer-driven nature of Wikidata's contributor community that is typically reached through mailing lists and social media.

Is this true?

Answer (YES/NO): NO